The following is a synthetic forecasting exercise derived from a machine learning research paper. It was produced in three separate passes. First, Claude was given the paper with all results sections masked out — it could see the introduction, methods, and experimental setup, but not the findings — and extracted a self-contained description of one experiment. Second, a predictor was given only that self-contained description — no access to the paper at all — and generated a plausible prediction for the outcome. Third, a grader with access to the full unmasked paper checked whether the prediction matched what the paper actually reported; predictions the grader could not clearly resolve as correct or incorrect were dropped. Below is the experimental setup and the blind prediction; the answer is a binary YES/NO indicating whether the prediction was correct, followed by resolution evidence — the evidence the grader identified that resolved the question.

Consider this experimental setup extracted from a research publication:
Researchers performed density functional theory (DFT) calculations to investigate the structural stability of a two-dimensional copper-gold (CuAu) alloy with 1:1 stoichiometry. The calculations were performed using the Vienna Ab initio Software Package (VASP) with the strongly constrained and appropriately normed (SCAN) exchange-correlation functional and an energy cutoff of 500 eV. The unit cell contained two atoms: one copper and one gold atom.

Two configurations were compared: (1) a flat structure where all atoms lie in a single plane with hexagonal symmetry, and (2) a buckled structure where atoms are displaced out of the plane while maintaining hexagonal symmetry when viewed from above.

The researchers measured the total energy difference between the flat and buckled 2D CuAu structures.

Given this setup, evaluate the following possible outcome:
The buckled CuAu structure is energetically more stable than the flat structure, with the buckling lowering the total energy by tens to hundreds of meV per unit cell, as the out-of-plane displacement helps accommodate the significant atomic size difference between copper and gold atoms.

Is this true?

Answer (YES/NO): NO